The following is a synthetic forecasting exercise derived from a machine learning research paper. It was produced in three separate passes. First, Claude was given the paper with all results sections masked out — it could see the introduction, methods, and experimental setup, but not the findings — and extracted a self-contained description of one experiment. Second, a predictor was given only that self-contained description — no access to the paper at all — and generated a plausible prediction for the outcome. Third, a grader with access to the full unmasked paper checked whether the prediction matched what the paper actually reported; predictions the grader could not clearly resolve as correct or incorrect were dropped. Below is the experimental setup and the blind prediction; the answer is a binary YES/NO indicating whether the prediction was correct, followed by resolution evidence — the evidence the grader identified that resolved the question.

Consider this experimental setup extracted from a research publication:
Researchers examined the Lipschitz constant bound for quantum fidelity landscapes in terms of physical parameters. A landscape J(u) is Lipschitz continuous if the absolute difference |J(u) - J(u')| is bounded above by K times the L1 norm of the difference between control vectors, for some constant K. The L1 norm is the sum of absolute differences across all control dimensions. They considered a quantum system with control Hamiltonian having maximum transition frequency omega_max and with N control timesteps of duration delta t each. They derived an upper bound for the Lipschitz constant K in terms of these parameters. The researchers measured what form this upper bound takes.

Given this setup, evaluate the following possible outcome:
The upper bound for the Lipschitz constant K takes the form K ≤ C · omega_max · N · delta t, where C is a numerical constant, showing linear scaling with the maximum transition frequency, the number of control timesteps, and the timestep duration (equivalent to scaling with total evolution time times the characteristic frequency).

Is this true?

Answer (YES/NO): NO